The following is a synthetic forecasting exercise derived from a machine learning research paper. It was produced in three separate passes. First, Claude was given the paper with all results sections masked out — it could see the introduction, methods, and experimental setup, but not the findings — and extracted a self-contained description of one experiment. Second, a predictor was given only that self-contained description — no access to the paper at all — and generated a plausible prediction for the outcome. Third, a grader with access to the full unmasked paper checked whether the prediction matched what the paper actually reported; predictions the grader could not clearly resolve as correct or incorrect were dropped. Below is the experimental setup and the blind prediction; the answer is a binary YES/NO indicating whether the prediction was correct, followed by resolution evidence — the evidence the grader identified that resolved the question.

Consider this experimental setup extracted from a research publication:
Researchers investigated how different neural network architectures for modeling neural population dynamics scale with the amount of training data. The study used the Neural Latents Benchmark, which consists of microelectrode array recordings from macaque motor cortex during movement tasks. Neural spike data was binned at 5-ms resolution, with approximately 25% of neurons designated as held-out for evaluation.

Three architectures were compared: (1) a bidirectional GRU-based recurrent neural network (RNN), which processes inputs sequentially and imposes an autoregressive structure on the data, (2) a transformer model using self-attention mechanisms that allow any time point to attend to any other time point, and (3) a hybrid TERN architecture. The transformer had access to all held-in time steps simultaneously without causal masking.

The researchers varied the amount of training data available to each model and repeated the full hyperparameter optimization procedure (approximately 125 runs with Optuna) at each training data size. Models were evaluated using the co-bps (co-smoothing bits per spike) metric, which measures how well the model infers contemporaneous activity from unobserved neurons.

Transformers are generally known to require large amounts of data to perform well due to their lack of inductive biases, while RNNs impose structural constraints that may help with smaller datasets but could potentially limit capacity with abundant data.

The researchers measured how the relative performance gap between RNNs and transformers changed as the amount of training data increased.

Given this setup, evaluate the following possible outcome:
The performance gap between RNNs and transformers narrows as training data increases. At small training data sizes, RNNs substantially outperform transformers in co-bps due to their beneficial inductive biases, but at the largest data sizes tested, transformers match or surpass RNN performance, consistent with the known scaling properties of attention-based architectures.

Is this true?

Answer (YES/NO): NO